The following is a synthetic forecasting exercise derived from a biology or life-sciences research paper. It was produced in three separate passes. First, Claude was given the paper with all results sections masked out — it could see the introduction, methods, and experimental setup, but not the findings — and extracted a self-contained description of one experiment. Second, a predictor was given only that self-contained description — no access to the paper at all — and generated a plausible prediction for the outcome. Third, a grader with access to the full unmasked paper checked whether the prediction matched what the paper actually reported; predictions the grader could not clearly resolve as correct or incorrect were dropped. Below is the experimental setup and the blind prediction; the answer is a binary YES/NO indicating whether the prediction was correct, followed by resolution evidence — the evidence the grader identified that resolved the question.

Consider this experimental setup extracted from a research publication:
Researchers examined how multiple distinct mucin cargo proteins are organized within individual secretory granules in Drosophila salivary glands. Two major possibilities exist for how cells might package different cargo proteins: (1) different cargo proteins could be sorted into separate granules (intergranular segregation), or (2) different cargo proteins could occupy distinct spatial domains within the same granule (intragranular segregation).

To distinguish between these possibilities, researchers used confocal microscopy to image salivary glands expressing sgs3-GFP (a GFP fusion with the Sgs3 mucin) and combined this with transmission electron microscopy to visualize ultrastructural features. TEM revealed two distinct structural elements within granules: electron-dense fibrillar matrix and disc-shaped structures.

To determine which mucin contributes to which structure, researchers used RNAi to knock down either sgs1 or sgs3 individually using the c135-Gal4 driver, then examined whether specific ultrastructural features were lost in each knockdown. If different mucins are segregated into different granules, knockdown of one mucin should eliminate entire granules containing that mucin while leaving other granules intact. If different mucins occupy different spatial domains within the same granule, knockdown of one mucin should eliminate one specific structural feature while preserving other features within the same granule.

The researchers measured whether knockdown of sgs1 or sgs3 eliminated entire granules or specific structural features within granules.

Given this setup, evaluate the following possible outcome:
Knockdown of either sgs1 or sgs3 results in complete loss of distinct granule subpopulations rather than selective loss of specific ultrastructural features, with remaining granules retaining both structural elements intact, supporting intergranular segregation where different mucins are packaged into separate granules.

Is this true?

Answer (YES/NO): NO